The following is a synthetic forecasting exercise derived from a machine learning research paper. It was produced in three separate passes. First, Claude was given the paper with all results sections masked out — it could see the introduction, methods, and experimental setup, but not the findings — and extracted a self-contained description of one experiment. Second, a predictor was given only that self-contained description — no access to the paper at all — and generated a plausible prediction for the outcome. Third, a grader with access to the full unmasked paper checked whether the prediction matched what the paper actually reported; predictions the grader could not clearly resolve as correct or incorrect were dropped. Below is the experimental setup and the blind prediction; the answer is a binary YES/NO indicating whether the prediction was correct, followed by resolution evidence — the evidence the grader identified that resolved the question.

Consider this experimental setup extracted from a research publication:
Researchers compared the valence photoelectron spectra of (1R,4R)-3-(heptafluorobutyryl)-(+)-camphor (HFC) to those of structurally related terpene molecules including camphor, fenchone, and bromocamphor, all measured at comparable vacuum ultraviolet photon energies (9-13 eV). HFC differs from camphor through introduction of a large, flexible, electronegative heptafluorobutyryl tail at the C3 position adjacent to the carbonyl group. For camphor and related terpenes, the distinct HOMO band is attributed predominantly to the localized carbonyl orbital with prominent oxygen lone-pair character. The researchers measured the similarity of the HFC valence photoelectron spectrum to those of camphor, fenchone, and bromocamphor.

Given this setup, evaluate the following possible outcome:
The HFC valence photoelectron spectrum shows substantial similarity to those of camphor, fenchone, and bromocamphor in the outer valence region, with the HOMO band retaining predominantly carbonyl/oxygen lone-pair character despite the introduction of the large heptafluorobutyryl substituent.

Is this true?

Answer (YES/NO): YES